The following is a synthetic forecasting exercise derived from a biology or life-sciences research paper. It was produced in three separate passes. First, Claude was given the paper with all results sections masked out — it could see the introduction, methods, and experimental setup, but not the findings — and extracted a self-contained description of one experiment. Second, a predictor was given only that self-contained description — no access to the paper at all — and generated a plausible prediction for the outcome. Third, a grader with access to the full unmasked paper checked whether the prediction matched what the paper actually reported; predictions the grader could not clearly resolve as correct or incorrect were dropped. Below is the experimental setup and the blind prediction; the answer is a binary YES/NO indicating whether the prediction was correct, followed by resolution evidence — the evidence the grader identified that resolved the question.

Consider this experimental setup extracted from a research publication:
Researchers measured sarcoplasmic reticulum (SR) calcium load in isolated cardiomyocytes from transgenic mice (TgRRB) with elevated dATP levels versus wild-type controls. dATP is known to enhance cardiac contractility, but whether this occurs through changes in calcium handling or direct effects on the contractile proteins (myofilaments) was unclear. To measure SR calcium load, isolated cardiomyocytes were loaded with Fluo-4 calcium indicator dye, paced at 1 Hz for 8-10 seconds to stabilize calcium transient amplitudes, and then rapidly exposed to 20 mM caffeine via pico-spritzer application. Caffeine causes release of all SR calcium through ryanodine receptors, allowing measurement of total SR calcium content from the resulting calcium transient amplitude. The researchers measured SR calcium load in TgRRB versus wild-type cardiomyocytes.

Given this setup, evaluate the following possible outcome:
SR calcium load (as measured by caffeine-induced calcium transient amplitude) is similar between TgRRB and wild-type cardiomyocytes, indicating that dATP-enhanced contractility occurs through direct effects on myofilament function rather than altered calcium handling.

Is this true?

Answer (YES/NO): YES